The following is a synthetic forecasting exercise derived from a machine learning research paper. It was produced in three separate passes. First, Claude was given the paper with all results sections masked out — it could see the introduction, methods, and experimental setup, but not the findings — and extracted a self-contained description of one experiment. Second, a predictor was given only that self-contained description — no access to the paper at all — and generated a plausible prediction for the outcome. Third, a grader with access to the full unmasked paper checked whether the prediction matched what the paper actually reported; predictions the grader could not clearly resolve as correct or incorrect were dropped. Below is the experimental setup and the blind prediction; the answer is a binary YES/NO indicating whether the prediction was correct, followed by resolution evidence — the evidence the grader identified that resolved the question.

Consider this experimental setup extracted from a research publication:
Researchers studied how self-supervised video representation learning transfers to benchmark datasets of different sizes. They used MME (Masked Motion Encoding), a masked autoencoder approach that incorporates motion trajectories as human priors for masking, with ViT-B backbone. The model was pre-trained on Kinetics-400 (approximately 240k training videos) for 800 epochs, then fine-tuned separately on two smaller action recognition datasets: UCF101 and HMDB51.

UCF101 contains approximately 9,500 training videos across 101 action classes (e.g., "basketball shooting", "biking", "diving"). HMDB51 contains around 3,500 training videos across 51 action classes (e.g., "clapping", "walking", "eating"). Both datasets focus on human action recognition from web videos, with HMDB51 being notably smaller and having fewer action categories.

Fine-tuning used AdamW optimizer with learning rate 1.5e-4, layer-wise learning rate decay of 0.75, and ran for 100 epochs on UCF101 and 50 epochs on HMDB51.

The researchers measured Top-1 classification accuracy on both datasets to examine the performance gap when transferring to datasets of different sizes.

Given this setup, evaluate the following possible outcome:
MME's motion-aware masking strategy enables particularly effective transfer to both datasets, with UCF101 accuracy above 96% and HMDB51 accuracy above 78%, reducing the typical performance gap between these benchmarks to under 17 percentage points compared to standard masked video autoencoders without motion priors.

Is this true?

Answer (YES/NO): NO